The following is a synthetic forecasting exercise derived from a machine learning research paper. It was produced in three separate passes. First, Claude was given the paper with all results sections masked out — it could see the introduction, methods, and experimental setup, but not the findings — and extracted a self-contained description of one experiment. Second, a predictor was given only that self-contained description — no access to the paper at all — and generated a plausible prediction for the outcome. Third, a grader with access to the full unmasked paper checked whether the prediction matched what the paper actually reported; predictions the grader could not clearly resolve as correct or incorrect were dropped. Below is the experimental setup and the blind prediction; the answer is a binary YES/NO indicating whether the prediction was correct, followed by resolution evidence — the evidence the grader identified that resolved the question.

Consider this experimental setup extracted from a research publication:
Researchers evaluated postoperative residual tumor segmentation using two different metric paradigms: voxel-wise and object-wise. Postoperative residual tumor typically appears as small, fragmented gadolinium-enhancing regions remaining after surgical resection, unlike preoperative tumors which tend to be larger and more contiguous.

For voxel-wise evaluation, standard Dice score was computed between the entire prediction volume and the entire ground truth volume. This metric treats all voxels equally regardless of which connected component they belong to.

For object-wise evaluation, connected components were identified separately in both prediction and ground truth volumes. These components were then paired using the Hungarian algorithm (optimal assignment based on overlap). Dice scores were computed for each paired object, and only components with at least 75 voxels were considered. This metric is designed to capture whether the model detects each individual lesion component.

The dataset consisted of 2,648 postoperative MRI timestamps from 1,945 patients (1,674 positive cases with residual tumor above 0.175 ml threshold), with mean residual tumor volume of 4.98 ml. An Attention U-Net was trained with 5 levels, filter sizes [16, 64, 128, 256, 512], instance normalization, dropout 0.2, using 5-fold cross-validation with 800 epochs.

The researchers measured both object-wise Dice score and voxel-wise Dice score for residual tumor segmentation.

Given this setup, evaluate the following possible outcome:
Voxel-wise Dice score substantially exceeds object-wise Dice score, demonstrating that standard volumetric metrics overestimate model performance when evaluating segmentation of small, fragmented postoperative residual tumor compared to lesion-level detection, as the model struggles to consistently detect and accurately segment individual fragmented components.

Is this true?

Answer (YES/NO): NO